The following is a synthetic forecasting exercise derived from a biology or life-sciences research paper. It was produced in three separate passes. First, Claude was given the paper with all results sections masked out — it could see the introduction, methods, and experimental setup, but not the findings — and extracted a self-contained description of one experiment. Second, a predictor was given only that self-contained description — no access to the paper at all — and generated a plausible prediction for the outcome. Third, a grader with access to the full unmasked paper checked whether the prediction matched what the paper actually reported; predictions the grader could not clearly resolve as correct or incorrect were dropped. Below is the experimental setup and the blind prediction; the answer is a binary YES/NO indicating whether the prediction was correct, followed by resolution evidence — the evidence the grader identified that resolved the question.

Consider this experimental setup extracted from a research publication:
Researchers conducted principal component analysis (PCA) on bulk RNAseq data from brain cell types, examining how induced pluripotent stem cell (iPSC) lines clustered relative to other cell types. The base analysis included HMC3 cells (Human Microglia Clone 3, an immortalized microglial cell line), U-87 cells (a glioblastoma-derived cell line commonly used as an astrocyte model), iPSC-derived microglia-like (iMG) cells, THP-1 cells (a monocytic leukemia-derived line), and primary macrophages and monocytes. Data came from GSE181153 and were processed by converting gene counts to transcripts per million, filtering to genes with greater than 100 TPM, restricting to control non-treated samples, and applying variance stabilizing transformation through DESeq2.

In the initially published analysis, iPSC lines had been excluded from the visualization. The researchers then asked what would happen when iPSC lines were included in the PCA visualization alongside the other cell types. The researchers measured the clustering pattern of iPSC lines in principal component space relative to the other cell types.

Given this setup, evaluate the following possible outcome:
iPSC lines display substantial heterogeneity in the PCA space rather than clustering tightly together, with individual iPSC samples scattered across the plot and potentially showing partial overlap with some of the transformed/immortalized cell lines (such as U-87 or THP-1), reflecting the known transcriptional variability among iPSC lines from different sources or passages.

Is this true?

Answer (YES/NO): NO